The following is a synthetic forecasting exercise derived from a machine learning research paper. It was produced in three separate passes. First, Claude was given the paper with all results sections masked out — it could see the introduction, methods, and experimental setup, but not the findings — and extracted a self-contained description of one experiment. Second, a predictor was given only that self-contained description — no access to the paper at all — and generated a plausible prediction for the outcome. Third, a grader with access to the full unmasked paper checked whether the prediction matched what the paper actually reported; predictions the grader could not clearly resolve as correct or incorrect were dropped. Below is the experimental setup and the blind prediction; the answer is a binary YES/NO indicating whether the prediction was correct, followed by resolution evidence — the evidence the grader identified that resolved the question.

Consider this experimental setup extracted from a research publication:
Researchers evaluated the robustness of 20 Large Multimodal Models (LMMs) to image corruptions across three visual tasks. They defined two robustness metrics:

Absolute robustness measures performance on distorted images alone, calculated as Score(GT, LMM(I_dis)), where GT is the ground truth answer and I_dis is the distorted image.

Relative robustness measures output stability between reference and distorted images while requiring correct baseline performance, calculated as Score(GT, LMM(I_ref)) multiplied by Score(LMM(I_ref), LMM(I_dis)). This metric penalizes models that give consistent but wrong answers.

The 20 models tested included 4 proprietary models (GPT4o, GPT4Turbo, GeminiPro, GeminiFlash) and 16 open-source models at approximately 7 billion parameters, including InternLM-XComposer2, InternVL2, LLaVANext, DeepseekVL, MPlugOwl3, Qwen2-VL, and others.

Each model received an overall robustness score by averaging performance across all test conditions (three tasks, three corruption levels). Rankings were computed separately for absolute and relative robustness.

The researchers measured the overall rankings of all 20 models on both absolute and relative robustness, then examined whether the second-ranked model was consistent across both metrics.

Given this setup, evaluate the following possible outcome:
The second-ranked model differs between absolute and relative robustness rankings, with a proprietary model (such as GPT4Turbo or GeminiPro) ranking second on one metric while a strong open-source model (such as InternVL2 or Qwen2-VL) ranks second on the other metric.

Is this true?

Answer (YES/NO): YES